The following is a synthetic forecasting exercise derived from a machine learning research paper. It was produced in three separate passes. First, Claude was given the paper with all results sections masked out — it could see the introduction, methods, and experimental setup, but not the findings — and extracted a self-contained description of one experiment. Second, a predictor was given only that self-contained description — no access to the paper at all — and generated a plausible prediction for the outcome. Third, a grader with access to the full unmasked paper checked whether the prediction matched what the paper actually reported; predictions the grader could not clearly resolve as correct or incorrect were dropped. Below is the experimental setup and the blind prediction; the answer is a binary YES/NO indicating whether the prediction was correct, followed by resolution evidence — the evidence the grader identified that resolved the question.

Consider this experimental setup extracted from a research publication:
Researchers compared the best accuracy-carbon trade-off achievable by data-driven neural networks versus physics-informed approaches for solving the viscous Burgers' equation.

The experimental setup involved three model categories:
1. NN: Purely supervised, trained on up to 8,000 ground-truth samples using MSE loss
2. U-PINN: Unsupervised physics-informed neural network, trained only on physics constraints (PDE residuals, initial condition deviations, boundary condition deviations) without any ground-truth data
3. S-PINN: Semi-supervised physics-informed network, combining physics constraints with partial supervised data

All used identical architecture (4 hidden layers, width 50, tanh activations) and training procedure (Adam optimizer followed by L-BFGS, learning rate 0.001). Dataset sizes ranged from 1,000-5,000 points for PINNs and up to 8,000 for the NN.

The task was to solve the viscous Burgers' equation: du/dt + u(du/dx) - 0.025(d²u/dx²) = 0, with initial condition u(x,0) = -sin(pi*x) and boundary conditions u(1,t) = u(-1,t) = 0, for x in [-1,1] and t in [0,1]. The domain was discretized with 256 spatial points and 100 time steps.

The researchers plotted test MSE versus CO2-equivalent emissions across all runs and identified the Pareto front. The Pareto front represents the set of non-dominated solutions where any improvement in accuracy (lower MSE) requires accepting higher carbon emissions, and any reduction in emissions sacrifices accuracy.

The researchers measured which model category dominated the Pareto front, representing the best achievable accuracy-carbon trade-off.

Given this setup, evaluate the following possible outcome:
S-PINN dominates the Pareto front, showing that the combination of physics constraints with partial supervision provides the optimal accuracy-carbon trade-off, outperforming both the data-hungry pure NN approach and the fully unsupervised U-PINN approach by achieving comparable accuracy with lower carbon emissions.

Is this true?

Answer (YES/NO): YES